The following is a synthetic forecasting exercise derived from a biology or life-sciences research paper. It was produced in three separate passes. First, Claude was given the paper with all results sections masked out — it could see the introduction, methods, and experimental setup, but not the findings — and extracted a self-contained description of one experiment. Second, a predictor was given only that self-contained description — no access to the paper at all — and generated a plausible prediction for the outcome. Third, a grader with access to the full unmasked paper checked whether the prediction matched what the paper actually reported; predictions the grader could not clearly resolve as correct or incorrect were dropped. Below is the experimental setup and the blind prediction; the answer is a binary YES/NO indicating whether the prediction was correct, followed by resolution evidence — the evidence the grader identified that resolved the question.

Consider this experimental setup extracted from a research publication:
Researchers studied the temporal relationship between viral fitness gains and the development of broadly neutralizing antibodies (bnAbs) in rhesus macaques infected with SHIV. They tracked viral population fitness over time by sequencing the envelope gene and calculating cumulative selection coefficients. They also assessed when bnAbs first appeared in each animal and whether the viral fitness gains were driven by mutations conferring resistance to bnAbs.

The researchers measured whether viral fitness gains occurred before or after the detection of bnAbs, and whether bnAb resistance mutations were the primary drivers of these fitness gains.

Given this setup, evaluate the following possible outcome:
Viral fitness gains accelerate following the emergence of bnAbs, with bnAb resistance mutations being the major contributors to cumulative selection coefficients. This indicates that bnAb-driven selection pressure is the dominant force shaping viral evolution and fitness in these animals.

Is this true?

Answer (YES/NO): NO